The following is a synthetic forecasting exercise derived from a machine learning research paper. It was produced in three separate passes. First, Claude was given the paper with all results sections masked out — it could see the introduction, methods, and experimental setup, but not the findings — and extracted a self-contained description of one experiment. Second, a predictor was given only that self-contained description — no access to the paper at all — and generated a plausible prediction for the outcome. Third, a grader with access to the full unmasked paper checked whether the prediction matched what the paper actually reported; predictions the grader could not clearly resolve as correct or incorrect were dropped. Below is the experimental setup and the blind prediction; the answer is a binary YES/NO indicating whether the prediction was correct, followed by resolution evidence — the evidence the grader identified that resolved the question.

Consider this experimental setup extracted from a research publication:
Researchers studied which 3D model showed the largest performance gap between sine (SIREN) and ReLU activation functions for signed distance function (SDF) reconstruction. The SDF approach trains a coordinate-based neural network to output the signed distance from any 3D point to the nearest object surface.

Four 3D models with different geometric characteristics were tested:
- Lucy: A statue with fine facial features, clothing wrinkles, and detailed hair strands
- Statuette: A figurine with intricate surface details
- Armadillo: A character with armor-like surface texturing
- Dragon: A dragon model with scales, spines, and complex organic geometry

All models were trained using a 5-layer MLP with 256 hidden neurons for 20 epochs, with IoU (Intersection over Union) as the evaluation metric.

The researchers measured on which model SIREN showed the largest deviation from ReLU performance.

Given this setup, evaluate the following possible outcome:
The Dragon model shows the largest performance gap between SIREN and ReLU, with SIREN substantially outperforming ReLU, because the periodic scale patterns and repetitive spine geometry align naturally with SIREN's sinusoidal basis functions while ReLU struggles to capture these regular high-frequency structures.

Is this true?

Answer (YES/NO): NO